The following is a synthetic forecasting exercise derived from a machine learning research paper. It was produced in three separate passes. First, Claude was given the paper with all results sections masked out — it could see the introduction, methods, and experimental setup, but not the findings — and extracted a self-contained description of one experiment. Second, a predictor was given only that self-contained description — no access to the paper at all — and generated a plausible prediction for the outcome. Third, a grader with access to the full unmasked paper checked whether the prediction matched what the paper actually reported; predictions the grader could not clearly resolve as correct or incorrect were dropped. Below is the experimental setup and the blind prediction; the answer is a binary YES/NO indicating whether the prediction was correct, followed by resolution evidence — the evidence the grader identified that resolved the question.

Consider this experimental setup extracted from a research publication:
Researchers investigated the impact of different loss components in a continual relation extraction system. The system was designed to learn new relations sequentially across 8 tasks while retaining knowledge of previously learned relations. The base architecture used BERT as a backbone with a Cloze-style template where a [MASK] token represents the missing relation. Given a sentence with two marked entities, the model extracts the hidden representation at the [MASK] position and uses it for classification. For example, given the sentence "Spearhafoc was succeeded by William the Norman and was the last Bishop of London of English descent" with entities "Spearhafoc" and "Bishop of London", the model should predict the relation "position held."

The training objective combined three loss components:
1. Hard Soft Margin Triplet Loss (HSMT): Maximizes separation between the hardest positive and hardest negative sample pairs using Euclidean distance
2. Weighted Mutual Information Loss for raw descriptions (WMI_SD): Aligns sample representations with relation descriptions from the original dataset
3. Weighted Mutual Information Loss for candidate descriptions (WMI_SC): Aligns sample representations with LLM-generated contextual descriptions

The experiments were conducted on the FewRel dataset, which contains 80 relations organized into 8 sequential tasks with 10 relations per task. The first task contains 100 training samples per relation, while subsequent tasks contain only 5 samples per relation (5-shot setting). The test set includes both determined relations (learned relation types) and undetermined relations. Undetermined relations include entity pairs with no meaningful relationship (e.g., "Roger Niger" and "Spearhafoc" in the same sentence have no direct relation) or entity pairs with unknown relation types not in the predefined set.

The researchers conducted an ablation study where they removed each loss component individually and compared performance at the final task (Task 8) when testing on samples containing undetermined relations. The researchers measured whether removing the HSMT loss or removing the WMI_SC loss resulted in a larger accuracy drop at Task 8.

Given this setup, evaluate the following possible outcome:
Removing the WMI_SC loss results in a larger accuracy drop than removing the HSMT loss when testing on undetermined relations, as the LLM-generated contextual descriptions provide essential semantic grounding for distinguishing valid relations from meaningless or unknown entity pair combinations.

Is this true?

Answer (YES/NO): NO